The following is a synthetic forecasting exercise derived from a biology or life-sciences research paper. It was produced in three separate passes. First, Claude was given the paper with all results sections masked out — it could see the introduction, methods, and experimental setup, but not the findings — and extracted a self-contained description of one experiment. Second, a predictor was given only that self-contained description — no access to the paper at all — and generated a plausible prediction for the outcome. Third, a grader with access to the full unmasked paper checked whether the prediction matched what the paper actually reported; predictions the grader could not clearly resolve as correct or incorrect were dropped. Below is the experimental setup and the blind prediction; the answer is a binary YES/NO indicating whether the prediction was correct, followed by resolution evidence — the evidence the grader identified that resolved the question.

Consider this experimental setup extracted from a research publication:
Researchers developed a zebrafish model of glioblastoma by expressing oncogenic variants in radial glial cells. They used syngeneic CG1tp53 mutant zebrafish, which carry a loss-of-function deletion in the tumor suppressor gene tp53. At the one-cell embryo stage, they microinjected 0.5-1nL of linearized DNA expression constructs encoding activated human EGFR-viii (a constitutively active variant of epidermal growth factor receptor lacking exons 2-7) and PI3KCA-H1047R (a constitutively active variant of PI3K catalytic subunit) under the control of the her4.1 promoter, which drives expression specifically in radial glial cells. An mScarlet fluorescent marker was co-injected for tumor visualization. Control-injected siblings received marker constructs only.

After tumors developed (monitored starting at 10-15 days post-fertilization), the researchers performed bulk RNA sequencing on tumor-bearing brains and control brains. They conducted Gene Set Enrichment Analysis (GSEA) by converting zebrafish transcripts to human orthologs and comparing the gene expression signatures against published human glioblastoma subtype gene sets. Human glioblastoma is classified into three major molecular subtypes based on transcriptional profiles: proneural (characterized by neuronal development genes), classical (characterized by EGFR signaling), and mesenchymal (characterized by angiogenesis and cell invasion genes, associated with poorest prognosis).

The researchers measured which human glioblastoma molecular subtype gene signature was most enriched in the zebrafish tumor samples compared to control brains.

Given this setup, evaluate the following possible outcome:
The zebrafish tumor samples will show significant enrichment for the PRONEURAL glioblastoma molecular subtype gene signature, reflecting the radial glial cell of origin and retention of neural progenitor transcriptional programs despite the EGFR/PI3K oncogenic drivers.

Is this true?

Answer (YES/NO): NO